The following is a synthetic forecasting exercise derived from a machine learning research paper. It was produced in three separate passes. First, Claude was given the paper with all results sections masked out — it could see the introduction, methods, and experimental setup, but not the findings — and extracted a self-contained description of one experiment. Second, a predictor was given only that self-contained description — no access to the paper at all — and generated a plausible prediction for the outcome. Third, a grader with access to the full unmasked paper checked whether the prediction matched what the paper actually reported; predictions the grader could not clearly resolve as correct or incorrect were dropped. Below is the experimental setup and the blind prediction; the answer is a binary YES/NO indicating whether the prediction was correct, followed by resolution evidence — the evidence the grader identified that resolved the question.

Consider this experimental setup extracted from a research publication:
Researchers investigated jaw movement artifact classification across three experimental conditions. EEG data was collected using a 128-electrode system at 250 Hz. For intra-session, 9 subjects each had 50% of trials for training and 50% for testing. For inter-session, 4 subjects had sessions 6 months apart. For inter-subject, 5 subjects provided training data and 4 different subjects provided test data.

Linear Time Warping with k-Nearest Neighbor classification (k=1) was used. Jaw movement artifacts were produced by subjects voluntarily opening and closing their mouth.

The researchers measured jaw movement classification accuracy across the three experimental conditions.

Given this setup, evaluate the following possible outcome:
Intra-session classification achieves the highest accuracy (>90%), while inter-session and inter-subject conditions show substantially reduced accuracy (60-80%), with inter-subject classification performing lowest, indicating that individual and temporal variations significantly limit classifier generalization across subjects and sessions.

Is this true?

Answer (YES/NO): NO